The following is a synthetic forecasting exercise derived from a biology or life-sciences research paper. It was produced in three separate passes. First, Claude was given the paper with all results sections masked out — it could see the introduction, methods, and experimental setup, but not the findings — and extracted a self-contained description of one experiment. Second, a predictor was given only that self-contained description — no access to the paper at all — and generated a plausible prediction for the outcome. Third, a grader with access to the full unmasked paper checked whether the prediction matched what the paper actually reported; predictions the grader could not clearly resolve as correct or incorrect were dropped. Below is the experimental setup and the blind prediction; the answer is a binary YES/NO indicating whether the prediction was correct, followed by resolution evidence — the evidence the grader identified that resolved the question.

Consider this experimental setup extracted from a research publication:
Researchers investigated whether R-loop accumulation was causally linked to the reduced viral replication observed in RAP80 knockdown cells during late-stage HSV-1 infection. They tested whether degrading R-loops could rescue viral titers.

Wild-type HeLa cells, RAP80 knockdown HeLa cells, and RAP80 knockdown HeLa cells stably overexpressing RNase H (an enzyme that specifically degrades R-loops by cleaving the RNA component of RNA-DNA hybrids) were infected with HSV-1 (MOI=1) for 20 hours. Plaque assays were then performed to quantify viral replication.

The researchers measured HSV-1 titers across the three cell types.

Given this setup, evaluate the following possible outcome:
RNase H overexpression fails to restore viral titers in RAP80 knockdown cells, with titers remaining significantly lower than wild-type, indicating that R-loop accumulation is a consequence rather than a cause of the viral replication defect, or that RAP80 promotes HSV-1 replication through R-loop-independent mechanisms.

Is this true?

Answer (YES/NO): NO